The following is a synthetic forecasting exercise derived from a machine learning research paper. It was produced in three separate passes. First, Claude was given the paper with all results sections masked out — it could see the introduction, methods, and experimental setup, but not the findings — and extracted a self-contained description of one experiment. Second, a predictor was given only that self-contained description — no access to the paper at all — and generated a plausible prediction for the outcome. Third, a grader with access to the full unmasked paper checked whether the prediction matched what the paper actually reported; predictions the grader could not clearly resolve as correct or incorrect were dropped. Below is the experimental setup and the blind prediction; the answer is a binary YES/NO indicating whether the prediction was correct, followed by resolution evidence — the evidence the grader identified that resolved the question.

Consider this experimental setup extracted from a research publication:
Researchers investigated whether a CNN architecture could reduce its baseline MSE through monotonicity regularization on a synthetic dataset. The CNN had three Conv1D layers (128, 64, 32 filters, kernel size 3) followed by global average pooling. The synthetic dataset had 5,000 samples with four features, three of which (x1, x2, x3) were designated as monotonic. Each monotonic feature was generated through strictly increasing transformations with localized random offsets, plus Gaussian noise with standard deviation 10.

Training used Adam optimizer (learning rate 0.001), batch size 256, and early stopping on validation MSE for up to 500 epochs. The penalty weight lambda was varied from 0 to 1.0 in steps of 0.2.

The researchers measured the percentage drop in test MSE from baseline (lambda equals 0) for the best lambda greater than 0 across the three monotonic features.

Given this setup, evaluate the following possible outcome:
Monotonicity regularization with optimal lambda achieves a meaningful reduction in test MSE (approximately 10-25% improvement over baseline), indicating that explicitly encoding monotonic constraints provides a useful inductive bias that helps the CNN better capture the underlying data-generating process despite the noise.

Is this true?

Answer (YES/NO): YES